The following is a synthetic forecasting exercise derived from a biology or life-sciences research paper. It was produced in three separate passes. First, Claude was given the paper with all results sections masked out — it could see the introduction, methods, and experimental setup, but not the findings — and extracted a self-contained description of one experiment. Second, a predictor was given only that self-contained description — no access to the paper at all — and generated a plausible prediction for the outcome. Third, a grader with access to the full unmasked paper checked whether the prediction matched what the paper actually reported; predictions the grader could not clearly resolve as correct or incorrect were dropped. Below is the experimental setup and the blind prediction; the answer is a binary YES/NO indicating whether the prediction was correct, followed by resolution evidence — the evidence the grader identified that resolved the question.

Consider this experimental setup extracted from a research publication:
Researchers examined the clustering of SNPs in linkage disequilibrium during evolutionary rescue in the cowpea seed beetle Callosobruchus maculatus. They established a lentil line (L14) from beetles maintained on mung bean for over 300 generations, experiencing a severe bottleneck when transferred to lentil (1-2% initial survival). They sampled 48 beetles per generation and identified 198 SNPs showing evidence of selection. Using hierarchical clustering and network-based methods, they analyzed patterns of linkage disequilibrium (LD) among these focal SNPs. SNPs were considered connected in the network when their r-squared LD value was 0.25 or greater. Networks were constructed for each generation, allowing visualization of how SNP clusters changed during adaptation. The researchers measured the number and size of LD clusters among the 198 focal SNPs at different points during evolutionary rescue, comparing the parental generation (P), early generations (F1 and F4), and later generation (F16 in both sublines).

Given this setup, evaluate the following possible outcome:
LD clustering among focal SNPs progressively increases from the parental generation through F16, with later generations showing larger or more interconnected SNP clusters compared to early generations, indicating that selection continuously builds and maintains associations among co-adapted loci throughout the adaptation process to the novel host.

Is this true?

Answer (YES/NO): NO